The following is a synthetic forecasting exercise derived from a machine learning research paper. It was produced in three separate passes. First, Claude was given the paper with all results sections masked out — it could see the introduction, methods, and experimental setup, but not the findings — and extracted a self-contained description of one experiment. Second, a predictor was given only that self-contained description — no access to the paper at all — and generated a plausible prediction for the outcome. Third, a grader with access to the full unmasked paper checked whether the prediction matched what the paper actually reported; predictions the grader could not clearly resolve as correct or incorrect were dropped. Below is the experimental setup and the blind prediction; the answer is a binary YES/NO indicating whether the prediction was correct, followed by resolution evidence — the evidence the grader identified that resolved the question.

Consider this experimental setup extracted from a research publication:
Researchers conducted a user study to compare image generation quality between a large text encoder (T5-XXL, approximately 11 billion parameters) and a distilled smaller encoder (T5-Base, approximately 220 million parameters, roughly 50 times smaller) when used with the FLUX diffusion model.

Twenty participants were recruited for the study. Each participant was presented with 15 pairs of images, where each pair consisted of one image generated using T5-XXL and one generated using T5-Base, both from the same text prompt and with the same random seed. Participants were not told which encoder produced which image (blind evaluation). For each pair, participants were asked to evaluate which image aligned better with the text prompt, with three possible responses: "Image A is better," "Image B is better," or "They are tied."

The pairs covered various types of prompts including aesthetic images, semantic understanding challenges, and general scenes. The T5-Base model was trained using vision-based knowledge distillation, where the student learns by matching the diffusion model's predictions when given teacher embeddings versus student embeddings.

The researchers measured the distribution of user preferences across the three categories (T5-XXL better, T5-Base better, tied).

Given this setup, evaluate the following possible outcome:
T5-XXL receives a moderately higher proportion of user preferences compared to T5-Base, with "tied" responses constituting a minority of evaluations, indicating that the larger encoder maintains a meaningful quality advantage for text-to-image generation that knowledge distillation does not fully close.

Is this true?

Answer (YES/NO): NO